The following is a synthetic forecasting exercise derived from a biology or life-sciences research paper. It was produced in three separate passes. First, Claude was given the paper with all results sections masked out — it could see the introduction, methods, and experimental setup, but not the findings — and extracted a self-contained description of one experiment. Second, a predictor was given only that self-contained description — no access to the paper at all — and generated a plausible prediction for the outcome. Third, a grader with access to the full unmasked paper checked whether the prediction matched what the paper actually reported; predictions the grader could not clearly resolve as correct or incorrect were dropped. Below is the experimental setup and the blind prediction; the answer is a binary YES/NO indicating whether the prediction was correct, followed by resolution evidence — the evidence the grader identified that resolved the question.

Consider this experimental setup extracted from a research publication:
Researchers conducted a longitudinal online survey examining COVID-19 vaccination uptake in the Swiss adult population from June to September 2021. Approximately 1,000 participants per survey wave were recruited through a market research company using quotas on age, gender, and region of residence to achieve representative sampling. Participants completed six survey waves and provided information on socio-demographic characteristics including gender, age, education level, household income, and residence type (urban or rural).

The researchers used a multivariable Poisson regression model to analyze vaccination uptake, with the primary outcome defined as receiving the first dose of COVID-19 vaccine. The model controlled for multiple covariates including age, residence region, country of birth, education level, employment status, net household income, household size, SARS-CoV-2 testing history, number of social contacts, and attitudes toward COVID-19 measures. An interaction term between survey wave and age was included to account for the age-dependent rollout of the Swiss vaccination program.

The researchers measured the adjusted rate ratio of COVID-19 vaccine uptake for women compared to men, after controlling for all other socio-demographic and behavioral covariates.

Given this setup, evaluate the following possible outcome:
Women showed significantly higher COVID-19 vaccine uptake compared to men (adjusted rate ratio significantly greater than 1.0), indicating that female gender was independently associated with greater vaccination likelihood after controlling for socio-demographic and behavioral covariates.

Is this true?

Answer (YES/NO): NO